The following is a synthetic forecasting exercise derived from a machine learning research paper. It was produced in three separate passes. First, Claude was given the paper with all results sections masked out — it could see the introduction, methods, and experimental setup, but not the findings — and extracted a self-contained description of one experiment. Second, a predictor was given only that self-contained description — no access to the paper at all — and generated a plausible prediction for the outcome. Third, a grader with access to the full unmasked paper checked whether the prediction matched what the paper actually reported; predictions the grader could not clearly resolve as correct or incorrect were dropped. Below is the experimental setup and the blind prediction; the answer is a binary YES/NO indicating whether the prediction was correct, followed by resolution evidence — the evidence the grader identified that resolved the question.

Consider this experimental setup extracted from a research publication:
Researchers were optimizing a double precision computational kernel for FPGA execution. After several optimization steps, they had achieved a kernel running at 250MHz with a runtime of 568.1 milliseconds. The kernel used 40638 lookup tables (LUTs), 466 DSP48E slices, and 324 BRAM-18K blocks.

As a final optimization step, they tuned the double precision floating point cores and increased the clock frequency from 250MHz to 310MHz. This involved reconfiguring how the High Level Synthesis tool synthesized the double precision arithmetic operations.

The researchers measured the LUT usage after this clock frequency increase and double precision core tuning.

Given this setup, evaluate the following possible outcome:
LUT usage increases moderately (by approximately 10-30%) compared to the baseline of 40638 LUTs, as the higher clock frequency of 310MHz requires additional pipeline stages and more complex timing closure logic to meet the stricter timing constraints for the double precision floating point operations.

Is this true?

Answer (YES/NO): NO